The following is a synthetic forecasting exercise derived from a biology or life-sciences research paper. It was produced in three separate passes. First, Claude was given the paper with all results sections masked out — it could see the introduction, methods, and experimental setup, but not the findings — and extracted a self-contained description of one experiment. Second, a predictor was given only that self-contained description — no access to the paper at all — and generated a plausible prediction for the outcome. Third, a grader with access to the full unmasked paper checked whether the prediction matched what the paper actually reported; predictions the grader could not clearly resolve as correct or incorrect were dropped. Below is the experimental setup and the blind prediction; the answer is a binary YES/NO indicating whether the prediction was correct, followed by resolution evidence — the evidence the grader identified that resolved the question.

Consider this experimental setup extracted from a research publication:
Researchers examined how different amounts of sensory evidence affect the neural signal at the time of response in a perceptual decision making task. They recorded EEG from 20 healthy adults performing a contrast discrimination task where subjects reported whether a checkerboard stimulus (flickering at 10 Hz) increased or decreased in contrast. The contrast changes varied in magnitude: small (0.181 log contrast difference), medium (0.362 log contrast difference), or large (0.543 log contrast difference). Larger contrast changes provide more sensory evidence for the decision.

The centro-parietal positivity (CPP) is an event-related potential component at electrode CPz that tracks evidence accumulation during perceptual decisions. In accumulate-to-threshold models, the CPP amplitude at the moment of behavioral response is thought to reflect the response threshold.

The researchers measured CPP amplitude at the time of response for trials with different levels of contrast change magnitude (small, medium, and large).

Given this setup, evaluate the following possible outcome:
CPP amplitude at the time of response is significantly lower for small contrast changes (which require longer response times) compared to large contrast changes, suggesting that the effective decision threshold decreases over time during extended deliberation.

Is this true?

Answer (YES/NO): NO